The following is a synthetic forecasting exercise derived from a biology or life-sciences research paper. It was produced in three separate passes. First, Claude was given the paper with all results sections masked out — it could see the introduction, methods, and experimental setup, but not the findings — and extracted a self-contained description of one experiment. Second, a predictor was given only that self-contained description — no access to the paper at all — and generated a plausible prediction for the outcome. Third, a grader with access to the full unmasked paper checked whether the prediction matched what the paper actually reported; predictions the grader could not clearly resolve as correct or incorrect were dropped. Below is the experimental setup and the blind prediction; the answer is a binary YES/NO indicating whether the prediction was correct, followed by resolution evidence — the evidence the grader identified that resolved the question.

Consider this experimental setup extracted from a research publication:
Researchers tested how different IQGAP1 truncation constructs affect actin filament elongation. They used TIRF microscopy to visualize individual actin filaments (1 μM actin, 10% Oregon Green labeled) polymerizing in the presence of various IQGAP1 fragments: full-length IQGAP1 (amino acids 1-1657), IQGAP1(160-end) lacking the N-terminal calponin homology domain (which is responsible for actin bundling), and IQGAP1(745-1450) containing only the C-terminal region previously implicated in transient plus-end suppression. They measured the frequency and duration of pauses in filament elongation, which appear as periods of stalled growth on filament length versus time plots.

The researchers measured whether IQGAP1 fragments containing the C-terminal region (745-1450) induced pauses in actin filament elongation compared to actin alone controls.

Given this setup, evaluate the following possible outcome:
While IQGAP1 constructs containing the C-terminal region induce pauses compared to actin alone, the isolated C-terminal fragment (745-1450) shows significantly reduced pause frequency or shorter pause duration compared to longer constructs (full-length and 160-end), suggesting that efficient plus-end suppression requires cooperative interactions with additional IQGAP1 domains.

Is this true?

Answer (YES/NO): NO